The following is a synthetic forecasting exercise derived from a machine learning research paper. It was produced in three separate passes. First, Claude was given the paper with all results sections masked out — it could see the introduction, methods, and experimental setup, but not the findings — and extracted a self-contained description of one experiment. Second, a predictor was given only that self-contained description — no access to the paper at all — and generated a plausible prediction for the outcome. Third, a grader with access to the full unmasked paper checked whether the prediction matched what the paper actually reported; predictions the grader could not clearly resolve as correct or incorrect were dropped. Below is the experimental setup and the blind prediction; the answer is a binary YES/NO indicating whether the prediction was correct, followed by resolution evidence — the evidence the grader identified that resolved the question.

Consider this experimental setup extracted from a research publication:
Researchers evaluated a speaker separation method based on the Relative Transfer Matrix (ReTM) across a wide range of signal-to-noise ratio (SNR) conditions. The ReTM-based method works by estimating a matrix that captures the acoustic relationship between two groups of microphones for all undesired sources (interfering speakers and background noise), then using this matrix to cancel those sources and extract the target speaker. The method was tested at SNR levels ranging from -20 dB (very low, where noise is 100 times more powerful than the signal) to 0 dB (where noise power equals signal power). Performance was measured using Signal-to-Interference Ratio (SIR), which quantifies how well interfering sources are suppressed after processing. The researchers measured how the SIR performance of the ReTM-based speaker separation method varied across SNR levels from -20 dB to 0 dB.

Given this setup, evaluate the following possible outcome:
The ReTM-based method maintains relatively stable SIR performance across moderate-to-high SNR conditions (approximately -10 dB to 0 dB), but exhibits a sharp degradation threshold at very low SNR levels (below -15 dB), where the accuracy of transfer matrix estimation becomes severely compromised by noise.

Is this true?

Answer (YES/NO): NO